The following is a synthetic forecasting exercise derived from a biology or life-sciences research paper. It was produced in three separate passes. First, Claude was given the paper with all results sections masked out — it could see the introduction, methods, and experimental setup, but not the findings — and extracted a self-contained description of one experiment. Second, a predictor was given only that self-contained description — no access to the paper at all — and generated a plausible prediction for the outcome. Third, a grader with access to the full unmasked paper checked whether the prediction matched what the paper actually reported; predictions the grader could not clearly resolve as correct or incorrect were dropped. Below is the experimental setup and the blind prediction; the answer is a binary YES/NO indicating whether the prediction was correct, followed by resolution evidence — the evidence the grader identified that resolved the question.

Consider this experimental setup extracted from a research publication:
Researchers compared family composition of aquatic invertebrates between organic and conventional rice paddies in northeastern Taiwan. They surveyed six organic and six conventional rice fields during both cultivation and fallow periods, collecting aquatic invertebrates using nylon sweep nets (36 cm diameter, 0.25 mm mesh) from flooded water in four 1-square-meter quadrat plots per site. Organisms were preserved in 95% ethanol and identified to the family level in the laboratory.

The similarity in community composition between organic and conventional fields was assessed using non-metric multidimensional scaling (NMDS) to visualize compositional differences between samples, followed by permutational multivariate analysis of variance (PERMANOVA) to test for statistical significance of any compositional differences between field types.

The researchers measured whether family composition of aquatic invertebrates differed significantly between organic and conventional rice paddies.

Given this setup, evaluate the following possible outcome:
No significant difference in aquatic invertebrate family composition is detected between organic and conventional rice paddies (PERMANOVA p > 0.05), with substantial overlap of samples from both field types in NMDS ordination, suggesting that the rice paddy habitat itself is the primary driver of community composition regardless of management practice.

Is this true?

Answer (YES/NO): YES